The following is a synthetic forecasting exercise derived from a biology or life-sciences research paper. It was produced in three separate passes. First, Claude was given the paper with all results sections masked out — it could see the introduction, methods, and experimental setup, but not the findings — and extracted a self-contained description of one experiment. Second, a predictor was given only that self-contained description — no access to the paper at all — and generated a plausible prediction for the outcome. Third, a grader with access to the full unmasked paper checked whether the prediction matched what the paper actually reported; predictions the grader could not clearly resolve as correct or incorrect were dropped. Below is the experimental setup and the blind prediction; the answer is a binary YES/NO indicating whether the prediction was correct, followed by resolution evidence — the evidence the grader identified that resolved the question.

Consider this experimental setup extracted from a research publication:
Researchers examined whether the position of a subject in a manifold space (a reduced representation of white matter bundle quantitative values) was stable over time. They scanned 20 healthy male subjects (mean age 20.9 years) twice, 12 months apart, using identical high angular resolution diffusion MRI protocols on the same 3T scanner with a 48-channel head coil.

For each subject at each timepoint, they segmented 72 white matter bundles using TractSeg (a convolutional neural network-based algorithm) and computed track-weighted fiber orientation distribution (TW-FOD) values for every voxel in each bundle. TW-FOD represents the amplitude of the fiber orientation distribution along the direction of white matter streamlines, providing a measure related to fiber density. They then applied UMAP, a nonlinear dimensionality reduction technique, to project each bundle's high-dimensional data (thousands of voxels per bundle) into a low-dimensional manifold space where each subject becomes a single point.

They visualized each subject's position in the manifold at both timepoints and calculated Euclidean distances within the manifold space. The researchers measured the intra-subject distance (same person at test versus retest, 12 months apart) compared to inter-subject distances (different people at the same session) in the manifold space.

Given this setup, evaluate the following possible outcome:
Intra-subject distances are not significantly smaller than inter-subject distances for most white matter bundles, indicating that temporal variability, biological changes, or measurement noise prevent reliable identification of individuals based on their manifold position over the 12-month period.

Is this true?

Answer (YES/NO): NO